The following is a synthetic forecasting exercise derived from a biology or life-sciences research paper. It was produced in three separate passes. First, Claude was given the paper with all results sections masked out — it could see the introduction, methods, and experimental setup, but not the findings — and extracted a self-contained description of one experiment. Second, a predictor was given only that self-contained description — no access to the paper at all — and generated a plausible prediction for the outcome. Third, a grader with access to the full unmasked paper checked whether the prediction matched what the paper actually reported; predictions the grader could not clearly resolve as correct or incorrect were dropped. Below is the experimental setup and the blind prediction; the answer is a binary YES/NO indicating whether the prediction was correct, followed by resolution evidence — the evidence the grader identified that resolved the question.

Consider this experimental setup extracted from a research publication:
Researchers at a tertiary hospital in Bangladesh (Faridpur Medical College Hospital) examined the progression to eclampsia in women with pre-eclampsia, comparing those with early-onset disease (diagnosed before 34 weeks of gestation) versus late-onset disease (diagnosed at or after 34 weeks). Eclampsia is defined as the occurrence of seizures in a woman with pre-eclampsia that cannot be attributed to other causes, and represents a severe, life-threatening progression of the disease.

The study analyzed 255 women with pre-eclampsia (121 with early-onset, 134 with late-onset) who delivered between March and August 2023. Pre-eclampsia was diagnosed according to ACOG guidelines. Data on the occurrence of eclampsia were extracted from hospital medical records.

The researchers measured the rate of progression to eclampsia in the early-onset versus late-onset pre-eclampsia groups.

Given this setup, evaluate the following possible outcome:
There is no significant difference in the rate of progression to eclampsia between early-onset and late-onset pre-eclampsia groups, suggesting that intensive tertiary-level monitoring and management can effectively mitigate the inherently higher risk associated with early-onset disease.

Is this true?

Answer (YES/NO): NO